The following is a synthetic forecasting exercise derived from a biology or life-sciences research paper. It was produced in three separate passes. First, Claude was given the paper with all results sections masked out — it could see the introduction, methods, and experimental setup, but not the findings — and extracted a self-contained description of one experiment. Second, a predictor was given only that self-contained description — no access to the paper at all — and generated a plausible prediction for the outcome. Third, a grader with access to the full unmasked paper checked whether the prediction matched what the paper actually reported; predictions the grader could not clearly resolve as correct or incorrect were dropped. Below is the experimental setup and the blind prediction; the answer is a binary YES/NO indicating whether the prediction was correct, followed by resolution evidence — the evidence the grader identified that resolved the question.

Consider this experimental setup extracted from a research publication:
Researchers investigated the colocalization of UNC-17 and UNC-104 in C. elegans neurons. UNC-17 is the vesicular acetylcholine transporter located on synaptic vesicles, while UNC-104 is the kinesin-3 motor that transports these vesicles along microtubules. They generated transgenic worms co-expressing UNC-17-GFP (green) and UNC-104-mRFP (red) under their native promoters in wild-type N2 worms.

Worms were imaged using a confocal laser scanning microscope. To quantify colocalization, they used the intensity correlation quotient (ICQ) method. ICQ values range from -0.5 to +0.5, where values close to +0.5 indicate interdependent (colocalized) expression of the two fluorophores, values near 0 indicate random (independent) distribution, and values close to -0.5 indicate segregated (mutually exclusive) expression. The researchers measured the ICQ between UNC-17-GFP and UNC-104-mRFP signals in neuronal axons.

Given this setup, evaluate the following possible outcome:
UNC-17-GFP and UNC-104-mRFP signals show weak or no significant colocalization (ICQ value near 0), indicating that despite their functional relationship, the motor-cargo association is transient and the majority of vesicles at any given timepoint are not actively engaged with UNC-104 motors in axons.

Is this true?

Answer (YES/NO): NO